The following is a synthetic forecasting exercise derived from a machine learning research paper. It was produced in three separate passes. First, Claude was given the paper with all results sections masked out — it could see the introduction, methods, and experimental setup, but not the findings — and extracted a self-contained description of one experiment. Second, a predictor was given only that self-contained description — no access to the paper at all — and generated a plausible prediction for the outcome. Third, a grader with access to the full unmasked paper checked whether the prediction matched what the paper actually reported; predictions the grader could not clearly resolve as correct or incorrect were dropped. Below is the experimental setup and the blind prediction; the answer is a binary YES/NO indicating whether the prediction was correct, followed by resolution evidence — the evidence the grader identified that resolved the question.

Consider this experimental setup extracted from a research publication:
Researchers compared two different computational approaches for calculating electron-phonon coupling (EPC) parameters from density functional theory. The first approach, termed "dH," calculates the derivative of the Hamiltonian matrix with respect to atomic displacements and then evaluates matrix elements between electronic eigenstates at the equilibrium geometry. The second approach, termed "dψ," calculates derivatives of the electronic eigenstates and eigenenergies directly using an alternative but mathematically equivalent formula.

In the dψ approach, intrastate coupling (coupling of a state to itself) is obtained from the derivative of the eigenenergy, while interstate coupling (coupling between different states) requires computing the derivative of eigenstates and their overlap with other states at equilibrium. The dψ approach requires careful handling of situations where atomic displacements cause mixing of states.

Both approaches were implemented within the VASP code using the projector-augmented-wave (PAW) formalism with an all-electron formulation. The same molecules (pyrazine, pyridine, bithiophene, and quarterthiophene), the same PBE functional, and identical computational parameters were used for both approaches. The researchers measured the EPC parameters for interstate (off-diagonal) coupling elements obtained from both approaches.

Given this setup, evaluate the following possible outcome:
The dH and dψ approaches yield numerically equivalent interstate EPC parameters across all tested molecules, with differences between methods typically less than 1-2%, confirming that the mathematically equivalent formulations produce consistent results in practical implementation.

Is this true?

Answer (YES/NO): NO